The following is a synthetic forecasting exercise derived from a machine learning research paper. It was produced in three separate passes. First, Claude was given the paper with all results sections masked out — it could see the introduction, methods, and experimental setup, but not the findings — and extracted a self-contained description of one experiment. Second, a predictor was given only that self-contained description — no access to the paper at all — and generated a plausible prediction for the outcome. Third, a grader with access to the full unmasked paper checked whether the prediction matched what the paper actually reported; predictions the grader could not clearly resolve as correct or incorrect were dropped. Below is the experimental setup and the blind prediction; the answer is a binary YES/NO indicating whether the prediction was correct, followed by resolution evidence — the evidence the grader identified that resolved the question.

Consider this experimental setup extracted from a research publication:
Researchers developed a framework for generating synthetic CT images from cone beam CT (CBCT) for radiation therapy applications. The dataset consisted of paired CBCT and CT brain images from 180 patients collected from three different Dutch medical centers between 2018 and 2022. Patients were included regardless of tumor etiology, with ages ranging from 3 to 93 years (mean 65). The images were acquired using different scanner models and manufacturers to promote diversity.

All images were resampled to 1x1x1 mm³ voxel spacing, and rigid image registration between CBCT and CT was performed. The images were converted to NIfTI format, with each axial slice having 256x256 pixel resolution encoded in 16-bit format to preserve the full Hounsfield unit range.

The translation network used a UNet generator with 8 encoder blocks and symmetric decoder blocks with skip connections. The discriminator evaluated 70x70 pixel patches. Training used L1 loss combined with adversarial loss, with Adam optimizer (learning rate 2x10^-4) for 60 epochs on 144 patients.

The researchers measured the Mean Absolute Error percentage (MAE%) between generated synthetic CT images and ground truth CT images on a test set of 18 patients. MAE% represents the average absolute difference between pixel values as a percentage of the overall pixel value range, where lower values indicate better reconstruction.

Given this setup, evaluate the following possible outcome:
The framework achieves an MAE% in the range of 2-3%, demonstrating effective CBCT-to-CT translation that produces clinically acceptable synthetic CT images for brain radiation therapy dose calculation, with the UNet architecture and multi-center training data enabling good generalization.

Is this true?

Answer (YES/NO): NO